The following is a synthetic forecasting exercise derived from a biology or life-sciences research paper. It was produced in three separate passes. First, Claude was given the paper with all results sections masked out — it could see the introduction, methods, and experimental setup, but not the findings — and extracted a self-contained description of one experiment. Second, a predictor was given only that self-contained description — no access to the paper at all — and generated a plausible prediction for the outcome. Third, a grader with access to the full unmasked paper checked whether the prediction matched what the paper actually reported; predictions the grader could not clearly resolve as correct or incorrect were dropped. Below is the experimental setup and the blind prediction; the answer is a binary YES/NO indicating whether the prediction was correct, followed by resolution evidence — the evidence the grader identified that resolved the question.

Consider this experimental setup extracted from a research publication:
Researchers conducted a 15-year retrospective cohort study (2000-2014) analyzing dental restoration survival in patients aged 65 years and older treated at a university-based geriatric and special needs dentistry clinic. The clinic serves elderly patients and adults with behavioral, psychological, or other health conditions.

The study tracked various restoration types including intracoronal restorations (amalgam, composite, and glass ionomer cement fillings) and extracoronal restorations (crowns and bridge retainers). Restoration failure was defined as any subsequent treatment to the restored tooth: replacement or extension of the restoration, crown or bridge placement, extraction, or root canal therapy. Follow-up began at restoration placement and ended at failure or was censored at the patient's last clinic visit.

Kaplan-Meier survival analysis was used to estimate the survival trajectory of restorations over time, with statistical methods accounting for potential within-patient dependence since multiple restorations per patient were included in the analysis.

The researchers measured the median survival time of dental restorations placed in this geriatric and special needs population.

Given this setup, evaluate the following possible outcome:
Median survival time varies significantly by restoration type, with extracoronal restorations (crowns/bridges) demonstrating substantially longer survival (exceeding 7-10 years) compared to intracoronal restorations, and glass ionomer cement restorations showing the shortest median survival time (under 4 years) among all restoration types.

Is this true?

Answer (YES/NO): NO